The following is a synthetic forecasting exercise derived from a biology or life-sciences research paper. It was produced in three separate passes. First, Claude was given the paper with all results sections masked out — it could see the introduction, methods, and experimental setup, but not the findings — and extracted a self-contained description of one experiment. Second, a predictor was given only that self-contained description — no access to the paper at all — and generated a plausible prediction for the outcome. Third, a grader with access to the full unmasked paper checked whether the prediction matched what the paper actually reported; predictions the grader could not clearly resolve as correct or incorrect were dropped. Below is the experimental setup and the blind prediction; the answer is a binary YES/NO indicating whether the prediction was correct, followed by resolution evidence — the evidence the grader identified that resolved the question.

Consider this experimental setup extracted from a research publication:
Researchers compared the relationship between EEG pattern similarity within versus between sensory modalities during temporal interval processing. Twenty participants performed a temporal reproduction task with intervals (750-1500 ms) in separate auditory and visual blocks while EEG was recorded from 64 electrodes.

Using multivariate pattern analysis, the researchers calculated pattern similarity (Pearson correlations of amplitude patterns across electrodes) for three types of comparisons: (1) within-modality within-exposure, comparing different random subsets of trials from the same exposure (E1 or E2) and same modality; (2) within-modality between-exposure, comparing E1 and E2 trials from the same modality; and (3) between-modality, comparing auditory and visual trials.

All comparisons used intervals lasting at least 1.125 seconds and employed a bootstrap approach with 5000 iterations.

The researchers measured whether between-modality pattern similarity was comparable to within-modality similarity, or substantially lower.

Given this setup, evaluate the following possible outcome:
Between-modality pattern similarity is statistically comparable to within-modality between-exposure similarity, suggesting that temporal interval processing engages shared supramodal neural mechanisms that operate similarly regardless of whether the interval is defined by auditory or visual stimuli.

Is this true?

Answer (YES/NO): NO